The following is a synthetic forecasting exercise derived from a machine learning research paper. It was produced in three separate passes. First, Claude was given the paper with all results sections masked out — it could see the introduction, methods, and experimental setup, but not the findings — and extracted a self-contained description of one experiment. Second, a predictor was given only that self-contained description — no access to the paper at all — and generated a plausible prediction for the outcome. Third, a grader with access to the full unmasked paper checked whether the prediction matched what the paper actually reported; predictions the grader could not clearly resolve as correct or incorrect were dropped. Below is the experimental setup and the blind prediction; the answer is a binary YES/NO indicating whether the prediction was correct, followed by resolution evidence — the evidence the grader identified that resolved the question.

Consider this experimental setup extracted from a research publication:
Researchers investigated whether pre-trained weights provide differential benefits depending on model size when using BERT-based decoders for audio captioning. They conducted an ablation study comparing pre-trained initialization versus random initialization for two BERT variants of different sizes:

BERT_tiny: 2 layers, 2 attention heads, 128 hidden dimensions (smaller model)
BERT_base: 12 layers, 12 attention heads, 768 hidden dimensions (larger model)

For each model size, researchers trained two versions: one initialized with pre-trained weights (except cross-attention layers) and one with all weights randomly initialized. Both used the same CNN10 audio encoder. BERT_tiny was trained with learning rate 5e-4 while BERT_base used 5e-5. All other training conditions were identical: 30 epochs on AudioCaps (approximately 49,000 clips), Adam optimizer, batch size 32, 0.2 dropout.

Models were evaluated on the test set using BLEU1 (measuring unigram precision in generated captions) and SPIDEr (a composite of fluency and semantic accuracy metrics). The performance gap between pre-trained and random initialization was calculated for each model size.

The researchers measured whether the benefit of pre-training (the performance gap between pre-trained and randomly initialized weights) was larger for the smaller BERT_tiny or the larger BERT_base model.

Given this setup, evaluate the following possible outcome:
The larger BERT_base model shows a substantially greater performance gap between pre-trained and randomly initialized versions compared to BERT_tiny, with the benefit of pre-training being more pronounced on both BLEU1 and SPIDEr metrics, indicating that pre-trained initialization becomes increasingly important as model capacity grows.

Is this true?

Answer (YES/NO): YES